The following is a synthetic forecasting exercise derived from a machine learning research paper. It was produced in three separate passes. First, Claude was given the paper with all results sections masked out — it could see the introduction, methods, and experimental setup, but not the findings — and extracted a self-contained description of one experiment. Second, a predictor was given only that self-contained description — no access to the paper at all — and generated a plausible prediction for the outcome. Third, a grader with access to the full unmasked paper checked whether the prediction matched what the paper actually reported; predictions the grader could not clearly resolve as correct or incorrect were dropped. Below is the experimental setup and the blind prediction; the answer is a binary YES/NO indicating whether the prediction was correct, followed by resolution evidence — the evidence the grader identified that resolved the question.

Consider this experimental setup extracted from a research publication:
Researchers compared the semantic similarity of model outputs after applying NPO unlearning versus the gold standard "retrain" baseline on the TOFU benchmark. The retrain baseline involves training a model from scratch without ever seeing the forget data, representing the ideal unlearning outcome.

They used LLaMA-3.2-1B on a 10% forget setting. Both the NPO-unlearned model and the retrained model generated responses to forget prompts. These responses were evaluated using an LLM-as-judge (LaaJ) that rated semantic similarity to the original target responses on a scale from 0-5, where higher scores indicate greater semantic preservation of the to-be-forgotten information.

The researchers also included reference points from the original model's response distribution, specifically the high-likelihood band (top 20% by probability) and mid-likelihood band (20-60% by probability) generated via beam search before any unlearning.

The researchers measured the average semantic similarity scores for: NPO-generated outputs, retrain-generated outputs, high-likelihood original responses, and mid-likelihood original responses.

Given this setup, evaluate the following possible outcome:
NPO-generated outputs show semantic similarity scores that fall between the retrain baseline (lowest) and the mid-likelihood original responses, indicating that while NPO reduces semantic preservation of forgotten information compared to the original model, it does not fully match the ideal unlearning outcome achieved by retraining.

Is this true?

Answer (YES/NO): NO